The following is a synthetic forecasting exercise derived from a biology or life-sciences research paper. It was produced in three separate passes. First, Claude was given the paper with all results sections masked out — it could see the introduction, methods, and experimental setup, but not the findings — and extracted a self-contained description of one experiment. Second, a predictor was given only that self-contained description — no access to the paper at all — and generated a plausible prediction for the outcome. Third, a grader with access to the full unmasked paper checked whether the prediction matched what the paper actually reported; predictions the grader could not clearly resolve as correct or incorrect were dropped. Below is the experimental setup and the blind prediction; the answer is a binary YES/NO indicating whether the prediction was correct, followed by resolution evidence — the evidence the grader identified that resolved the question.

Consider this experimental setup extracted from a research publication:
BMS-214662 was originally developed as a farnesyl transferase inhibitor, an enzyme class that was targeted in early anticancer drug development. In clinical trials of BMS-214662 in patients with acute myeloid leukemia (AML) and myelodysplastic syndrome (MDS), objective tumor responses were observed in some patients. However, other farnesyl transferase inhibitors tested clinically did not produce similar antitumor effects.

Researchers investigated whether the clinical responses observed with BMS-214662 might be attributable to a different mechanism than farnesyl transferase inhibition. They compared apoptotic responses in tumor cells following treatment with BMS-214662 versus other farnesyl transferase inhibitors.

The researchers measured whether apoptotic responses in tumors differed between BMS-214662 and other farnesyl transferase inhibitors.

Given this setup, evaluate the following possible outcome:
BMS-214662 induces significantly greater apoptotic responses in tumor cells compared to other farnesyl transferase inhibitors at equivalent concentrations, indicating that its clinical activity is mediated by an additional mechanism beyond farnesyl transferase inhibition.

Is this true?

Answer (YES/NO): YES